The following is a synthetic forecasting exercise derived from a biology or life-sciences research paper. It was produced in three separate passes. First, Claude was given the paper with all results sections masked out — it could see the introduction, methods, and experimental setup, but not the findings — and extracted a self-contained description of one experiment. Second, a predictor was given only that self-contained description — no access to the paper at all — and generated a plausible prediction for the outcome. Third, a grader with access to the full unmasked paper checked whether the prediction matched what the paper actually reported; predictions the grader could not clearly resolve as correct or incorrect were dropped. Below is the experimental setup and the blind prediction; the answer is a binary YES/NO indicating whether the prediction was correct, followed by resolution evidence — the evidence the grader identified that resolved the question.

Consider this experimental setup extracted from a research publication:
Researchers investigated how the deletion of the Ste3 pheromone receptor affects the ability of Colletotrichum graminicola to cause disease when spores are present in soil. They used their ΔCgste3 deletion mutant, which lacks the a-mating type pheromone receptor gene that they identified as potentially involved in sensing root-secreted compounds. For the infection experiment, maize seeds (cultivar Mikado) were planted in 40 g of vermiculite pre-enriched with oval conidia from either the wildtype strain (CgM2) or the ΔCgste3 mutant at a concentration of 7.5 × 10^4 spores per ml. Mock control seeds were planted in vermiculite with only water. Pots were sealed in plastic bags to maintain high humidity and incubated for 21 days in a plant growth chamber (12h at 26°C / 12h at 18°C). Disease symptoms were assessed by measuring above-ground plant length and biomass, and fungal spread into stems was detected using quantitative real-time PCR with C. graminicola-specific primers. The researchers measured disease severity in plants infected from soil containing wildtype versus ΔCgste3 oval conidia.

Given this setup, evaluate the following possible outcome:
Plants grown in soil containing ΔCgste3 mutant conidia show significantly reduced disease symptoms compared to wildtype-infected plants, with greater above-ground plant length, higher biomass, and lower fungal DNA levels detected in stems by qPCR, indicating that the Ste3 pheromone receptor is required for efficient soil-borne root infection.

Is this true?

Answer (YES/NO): NO